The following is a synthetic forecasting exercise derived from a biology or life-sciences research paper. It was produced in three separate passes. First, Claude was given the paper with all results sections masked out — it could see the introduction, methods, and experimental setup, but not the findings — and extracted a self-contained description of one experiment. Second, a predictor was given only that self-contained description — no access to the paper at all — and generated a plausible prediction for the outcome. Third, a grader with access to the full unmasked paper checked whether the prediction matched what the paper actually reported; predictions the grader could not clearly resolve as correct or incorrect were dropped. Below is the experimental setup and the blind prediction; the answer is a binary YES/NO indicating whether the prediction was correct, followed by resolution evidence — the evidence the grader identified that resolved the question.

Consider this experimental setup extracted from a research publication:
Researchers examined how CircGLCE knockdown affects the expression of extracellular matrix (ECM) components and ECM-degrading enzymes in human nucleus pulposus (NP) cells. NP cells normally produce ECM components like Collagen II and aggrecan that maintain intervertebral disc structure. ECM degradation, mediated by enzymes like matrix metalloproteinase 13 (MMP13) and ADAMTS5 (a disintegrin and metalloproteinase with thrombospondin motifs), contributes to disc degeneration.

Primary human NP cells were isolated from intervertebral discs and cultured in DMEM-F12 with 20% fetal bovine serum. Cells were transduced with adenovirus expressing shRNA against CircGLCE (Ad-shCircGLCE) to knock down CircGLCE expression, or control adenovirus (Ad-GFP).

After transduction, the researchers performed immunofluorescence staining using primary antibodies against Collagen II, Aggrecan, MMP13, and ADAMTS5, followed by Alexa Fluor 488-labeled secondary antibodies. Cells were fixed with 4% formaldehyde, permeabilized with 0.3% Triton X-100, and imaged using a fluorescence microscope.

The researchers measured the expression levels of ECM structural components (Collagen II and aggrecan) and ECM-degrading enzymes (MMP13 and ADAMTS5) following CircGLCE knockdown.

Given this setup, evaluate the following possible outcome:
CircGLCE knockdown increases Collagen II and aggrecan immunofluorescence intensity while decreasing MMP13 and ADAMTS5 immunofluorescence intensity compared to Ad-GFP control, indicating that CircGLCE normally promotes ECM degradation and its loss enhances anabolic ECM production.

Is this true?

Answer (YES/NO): NO